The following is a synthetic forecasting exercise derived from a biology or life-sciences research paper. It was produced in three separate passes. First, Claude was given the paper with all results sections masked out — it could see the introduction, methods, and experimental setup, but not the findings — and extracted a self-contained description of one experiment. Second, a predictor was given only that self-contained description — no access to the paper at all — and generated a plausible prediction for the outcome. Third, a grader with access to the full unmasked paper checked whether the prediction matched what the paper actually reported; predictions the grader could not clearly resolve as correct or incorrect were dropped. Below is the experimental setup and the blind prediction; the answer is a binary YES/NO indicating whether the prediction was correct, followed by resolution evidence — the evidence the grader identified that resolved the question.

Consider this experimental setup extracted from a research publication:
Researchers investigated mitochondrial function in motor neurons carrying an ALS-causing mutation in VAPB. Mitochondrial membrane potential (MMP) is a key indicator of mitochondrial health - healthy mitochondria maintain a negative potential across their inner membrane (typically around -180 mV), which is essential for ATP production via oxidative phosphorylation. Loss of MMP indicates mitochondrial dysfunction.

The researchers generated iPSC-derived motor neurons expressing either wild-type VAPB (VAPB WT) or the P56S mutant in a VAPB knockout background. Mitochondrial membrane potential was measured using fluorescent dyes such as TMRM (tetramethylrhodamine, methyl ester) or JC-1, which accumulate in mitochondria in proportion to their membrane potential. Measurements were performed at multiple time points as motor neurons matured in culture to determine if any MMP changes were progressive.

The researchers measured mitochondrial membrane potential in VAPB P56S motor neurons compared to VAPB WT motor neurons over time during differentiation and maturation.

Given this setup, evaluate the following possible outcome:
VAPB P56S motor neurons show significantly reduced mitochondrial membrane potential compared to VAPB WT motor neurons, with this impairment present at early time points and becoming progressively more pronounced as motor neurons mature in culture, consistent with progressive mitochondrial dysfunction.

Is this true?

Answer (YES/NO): NO